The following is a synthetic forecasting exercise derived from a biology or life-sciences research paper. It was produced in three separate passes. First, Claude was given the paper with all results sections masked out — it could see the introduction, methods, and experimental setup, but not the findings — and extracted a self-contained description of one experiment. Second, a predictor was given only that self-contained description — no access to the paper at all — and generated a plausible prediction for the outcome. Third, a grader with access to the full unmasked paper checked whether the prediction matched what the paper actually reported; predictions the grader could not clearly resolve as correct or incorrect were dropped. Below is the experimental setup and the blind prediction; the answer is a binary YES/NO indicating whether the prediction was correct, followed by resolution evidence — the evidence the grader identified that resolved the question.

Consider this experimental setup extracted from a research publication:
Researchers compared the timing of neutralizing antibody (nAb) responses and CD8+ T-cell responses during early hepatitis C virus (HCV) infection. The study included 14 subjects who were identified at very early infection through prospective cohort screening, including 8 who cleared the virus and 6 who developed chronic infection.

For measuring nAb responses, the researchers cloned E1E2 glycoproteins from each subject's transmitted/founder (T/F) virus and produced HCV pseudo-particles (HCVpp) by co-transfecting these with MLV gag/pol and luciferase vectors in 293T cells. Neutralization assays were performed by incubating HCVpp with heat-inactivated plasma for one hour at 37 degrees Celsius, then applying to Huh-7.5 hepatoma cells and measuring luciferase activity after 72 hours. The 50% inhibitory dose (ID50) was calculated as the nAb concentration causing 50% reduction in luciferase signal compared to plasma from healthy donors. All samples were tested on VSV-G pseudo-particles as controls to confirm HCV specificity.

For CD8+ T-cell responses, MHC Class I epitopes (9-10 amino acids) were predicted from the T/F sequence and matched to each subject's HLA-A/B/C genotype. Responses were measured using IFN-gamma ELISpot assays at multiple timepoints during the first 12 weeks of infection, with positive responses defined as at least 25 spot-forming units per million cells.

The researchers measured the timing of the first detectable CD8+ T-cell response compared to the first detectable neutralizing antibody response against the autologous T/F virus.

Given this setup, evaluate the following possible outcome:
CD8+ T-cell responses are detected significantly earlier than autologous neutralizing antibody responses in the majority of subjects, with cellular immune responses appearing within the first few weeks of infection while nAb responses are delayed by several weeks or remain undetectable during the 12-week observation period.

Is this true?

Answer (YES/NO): YES